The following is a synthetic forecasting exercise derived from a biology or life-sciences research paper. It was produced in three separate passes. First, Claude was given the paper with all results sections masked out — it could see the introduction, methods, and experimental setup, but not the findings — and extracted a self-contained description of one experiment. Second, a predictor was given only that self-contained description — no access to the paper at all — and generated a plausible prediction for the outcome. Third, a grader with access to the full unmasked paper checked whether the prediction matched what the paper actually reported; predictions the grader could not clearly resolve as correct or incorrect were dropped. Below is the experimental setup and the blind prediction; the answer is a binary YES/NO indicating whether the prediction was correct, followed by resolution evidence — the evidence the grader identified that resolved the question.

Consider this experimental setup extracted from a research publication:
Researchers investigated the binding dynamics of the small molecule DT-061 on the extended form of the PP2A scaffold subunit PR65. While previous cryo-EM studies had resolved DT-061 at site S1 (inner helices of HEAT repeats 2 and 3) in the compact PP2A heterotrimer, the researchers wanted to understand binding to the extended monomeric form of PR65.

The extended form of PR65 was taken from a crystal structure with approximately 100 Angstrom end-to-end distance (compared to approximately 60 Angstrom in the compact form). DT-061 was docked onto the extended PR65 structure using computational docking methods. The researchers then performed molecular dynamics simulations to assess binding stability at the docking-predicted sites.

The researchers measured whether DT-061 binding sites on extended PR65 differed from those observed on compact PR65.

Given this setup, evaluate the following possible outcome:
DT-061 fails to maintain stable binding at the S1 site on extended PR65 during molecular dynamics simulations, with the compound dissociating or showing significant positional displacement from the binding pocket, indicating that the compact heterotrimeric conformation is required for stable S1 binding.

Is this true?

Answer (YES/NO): YES